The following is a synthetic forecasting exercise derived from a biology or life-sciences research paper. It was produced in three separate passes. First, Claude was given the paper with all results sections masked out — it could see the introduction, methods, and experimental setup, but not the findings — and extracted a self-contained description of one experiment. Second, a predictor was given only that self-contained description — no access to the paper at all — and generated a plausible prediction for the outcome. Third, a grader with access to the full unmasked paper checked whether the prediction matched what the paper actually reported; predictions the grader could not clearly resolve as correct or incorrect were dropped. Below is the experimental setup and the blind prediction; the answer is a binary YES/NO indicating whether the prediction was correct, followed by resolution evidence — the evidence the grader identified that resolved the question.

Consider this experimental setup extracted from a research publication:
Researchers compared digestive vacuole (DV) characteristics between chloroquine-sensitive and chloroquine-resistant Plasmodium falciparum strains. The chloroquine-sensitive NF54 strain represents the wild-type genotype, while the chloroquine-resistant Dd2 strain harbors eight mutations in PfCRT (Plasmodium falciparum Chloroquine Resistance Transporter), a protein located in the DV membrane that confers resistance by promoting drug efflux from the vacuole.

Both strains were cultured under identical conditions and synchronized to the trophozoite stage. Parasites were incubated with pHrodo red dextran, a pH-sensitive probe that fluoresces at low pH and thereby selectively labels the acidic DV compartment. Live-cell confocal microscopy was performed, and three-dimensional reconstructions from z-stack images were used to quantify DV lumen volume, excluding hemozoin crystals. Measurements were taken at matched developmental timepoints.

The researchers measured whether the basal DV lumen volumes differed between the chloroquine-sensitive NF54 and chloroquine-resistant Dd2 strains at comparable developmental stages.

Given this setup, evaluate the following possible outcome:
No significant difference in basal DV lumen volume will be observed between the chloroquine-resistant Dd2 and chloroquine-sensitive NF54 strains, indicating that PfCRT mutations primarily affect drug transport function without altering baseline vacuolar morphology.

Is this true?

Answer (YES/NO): NO